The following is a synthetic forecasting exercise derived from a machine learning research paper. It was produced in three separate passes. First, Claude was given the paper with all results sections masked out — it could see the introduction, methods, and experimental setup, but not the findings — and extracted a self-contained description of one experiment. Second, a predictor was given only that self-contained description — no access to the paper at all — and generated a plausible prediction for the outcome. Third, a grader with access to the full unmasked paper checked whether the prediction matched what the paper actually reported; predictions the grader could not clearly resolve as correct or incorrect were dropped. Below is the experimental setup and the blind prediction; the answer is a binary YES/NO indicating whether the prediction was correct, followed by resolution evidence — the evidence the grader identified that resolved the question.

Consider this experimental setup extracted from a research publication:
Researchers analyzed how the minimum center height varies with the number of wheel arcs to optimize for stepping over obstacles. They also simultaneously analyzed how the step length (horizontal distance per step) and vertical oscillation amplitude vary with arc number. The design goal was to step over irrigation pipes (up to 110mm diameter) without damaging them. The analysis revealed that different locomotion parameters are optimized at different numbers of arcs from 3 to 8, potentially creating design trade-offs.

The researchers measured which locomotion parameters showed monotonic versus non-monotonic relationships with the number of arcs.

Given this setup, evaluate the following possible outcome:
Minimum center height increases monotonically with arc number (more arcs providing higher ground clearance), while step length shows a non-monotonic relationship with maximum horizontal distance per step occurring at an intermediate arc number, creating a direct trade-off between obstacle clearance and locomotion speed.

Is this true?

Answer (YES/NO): NO